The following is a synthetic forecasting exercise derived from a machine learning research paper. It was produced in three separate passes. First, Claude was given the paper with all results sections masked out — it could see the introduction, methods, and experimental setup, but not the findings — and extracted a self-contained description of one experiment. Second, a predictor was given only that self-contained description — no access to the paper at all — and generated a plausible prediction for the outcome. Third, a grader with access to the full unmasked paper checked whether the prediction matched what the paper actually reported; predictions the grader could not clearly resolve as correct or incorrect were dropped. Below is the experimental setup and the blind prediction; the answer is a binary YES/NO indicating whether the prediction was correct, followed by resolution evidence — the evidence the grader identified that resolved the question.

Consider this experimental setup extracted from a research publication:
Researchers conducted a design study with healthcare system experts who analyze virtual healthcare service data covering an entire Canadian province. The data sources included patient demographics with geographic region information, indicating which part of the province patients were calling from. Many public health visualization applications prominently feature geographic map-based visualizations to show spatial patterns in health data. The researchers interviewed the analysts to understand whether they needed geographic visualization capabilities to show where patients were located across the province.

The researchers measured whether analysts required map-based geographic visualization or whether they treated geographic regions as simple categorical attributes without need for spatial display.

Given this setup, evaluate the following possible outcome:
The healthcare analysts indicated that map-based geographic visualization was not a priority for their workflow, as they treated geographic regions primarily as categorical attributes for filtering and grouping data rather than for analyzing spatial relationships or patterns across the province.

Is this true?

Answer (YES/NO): YES